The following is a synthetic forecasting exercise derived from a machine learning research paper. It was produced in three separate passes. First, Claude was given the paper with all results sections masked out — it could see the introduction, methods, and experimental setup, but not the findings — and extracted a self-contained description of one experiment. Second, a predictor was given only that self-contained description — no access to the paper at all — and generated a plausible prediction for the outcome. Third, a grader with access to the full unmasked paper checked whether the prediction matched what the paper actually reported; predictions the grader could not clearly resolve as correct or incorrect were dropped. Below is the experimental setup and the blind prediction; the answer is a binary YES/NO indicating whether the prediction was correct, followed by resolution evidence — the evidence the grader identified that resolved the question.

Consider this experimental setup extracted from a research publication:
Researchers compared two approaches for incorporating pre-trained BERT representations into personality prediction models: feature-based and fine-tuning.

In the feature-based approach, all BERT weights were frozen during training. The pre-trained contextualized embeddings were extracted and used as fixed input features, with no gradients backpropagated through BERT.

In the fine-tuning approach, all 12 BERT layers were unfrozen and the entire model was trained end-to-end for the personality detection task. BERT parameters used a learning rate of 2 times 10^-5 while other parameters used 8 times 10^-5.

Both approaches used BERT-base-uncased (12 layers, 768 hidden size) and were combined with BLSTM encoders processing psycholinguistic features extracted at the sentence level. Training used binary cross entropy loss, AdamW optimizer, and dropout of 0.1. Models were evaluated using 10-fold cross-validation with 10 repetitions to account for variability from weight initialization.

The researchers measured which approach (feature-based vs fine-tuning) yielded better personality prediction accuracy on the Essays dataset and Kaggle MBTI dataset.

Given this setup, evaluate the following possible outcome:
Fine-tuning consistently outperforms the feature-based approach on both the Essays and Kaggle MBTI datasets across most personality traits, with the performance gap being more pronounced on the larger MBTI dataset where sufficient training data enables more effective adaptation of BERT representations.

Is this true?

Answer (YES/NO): YES